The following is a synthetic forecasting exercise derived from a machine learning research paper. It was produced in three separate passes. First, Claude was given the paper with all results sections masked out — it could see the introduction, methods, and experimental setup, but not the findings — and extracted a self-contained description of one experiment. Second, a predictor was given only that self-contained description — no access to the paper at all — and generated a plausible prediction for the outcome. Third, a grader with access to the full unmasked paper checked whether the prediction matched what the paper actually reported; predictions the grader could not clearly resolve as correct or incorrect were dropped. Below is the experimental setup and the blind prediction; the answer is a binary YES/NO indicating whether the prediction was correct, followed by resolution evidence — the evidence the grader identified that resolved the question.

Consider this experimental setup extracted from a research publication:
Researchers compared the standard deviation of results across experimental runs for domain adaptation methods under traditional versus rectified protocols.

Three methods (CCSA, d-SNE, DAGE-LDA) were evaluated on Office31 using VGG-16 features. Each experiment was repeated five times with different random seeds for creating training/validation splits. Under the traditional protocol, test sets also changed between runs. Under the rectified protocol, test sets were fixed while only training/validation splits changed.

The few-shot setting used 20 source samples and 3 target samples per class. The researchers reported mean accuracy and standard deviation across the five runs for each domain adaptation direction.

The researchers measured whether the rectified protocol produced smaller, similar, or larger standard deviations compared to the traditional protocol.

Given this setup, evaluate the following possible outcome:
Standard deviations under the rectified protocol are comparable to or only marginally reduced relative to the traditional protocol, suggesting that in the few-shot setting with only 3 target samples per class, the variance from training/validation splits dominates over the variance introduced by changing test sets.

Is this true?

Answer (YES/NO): NO